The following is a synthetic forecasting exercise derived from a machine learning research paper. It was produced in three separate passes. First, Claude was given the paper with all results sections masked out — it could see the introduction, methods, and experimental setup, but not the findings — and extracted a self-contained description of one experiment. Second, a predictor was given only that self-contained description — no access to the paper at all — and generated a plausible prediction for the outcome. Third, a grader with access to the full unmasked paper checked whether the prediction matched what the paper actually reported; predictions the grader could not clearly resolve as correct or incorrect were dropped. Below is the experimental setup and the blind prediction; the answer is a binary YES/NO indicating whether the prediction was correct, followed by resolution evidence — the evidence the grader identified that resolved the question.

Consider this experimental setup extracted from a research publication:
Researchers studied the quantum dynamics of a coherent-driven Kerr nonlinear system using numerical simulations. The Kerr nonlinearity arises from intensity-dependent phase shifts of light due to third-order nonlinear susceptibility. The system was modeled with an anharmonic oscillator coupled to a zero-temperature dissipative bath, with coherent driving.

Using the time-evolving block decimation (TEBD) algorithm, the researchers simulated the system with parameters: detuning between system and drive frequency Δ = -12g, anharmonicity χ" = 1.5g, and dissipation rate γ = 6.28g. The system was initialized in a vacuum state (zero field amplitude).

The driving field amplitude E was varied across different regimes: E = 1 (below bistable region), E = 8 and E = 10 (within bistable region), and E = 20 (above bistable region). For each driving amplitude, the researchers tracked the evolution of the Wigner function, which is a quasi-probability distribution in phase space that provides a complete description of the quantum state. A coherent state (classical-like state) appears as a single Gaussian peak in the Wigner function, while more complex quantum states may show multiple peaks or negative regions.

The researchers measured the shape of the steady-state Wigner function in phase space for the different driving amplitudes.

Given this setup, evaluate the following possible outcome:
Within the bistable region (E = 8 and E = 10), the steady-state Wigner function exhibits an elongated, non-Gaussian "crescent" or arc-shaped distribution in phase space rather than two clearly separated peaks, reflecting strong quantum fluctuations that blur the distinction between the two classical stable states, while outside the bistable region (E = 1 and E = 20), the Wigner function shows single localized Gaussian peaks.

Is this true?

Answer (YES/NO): NO